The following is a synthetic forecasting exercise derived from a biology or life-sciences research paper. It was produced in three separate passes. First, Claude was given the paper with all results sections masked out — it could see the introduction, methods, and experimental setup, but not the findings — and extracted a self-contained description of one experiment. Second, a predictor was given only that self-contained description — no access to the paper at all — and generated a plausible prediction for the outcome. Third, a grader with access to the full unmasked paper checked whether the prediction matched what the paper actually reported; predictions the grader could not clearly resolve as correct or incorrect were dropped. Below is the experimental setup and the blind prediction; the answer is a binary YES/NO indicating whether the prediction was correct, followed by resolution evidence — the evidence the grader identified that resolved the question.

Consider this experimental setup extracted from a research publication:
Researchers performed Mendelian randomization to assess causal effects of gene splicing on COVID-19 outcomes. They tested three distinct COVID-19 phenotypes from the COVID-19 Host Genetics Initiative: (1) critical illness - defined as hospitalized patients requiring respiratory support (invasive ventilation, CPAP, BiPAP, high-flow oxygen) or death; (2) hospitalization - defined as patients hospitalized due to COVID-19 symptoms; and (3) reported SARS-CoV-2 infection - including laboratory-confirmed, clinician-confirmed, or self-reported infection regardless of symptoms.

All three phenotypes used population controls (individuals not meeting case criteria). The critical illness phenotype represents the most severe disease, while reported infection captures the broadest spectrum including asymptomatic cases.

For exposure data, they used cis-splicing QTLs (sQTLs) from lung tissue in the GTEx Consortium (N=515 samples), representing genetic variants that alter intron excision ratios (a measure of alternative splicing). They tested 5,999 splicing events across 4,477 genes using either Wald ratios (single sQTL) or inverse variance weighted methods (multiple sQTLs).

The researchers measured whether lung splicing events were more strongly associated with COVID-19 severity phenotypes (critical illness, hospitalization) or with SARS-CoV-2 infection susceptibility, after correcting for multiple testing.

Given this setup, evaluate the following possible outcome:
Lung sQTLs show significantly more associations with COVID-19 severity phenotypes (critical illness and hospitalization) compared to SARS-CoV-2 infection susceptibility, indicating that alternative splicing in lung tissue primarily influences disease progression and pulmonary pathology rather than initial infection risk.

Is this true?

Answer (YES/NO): YES